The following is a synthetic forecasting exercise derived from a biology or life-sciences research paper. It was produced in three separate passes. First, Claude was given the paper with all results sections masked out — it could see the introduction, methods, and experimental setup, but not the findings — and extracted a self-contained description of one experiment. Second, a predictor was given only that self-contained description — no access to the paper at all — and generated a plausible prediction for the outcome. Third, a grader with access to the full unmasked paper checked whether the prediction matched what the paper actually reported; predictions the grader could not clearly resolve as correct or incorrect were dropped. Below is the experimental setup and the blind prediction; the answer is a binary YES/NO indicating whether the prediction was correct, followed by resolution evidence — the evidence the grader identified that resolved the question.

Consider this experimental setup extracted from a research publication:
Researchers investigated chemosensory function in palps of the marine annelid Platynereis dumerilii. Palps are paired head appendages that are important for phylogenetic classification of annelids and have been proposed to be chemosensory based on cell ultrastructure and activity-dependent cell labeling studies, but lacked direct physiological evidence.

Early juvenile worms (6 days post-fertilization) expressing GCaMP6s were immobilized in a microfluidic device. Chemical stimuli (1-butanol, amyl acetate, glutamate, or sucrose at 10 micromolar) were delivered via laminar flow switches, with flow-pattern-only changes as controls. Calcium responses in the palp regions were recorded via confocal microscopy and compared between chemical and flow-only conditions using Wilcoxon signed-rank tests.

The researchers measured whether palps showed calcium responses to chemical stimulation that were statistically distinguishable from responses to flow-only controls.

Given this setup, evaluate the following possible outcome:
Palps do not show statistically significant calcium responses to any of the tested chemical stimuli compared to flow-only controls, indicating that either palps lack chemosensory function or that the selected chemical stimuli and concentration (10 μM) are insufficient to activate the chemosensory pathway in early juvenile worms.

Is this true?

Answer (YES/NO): NO